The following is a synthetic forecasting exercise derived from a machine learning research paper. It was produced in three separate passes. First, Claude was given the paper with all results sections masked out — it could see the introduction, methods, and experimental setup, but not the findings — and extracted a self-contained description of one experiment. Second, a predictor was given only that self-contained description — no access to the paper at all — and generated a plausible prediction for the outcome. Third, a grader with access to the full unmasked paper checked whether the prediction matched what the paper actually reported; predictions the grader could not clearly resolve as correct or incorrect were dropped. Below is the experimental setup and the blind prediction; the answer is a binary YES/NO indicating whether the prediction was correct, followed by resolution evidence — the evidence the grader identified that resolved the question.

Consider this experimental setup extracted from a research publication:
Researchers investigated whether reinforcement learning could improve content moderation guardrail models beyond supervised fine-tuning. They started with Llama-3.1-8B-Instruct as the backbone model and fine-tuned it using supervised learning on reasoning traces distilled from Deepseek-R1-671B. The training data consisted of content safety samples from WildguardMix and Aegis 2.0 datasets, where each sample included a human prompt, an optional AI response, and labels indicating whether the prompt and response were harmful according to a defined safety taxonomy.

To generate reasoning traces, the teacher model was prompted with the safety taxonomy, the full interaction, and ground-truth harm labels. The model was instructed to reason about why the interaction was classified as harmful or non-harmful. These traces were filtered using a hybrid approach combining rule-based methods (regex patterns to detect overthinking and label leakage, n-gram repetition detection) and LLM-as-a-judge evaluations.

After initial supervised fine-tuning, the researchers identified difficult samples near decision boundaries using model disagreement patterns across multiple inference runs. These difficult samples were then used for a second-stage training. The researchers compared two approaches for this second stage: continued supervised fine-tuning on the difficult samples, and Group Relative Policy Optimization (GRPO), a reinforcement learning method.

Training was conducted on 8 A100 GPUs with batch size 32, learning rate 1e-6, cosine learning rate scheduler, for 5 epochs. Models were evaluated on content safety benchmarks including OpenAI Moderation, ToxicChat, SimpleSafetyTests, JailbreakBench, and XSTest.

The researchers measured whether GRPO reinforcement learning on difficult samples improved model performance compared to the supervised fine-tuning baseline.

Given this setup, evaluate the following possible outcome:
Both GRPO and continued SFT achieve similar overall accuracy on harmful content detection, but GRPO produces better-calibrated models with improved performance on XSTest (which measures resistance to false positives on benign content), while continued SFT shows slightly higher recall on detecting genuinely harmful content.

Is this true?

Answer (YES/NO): NO